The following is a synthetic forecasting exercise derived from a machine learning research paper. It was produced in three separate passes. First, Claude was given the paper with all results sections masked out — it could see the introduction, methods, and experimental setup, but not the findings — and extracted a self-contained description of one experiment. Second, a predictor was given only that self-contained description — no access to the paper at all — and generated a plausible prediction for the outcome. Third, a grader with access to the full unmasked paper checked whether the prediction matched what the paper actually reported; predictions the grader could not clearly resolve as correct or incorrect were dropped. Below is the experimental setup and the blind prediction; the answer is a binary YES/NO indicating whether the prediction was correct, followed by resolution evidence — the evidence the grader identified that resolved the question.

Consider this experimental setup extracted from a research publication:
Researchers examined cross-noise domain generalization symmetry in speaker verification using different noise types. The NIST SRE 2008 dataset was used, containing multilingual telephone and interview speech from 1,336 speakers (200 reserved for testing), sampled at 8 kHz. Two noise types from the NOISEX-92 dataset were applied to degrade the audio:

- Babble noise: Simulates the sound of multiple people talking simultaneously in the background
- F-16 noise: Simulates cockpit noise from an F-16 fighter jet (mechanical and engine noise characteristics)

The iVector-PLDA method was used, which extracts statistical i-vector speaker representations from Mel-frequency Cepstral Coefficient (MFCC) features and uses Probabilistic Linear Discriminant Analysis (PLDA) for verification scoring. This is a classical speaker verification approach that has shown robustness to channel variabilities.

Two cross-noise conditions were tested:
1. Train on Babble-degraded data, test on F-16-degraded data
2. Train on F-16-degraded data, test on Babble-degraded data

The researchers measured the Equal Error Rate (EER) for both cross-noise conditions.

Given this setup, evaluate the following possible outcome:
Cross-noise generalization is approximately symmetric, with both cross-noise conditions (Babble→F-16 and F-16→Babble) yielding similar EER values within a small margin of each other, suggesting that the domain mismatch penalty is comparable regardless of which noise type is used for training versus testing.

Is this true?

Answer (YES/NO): YES